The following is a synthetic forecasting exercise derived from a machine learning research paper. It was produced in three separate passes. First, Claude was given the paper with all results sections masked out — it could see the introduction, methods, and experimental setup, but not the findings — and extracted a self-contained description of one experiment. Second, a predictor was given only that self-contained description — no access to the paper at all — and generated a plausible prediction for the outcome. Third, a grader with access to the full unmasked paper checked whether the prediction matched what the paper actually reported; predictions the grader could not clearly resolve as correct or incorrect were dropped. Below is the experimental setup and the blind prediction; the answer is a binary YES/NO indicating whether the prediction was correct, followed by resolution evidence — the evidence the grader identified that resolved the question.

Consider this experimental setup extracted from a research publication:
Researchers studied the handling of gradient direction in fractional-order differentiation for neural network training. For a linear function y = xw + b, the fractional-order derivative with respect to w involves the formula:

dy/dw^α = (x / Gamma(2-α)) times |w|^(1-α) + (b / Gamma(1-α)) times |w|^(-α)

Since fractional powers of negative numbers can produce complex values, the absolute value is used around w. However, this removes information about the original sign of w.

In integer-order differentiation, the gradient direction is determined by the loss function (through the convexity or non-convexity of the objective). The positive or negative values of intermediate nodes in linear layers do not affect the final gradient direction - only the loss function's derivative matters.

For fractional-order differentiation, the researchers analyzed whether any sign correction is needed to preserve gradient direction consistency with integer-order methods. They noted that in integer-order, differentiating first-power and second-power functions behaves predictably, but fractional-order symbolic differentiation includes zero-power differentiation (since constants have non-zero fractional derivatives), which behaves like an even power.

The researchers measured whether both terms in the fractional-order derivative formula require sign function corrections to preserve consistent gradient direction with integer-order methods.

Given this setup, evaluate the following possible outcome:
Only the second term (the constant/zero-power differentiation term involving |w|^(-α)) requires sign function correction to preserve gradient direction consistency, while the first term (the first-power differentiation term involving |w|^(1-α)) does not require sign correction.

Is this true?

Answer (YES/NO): YES